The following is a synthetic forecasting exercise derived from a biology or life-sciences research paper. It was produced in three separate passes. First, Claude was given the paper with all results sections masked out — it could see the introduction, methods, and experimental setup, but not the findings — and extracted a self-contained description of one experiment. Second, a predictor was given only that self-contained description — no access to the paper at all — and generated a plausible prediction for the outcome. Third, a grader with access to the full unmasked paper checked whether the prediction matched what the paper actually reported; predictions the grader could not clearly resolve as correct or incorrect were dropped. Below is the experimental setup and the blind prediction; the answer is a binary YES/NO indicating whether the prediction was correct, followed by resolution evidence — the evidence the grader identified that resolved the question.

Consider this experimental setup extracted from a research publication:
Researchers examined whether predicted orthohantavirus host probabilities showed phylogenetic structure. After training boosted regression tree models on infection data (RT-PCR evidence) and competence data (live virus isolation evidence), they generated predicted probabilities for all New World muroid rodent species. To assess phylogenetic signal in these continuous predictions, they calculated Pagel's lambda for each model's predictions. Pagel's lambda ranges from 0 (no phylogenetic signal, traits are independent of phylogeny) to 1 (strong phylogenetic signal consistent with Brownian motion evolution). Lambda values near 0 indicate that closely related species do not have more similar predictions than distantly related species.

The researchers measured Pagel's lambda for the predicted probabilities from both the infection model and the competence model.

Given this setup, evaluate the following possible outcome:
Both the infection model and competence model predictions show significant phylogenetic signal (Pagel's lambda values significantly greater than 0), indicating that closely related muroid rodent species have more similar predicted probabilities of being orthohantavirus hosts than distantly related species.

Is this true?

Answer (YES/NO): YES